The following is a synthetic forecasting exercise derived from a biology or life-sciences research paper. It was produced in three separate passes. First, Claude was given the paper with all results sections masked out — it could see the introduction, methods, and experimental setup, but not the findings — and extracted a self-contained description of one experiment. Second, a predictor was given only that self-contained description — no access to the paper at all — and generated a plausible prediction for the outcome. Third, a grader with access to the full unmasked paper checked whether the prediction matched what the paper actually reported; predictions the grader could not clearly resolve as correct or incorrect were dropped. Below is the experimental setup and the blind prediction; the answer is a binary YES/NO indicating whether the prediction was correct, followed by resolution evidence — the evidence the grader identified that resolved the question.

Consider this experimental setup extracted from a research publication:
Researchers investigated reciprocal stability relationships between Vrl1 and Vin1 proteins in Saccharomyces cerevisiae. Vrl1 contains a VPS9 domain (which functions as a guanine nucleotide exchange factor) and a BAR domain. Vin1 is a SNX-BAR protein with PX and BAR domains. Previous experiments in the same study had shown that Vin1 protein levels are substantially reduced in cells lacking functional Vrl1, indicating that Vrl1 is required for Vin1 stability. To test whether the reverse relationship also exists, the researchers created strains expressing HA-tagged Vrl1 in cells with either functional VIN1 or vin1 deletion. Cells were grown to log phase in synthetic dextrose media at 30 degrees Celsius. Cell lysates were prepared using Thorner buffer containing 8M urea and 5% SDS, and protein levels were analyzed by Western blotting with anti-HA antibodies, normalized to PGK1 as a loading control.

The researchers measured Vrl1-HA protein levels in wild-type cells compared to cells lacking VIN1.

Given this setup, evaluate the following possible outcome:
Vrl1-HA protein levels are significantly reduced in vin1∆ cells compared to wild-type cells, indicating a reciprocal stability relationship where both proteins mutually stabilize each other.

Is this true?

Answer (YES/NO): YES